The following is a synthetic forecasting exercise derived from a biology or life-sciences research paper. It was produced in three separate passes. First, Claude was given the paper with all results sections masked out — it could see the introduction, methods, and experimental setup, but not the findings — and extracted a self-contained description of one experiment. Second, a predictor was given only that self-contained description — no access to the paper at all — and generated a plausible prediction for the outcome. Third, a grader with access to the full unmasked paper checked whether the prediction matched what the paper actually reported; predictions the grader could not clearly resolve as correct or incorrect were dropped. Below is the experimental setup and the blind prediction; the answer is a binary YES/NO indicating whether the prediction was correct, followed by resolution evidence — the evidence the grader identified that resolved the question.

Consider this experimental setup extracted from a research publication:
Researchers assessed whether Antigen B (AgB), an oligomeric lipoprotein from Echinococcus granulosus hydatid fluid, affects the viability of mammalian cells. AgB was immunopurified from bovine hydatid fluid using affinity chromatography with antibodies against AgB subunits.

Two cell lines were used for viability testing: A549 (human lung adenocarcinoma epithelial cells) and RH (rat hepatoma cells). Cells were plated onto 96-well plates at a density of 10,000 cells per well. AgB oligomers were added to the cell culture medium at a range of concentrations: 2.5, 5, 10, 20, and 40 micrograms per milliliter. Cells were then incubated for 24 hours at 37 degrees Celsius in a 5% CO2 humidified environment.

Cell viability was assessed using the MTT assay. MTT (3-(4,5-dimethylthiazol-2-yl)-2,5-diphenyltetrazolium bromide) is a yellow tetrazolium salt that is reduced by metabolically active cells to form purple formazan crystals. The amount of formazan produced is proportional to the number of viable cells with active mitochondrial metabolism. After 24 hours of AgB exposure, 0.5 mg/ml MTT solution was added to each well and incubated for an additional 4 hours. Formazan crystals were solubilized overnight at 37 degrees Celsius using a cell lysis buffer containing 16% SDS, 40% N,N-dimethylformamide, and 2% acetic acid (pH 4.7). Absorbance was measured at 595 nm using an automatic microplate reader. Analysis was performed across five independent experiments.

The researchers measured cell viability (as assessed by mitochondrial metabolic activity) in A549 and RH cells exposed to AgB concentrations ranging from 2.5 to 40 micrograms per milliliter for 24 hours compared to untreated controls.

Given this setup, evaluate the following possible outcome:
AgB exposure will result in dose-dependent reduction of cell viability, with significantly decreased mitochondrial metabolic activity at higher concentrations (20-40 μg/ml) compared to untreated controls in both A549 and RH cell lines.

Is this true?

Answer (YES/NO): NO